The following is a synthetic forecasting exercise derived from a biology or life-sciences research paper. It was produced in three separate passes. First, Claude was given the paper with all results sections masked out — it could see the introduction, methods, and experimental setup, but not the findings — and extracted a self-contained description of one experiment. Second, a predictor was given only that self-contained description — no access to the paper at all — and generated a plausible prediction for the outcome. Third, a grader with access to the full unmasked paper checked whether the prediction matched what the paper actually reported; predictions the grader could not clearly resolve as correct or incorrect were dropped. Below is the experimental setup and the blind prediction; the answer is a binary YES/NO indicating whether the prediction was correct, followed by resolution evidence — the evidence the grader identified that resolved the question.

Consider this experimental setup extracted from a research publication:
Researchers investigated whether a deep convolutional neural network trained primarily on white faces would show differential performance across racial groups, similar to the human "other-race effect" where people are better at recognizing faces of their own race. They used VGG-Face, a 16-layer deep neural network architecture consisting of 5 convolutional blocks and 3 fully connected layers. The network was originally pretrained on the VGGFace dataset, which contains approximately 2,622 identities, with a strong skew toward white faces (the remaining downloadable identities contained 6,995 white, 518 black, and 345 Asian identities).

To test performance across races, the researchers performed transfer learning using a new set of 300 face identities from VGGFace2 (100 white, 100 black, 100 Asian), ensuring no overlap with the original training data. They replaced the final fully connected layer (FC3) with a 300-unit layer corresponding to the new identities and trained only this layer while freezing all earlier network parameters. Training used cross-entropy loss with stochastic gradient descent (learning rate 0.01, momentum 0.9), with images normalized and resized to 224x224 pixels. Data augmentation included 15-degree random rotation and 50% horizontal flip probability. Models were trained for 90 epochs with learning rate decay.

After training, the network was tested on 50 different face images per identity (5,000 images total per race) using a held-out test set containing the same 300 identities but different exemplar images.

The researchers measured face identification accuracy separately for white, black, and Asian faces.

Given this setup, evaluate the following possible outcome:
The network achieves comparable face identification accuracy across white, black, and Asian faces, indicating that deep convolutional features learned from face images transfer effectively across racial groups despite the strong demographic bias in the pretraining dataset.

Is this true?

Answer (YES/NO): NO